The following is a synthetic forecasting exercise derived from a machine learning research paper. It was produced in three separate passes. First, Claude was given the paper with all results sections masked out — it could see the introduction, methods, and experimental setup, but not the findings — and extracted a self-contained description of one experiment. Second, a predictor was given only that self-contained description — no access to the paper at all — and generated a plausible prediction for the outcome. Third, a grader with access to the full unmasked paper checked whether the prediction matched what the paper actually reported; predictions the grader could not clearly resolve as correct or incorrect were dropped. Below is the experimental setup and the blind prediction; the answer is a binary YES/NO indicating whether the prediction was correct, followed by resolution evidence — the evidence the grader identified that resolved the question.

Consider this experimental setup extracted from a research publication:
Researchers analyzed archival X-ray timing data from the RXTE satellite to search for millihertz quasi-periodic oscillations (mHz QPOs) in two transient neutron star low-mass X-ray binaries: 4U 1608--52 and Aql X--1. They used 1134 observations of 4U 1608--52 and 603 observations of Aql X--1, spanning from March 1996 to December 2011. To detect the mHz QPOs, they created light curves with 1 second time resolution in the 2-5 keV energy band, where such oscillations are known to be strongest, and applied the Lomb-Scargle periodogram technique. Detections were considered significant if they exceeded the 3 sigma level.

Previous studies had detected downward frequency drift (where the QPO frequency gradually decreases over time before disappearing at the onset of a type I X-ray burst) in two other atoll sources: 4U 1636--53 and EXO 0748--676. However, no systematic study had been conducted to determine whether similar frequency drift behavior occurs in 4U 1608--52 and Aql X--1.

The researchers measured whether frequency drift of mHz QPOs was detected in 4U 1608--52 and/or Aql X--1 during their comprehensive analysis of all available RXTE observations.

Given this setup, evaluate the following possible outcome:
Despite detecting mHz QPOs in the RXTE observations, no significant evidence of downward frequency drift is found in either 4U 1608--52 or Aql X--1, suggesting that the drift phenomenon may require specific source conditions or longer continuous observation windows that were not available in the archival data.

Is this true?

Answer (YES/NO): NO